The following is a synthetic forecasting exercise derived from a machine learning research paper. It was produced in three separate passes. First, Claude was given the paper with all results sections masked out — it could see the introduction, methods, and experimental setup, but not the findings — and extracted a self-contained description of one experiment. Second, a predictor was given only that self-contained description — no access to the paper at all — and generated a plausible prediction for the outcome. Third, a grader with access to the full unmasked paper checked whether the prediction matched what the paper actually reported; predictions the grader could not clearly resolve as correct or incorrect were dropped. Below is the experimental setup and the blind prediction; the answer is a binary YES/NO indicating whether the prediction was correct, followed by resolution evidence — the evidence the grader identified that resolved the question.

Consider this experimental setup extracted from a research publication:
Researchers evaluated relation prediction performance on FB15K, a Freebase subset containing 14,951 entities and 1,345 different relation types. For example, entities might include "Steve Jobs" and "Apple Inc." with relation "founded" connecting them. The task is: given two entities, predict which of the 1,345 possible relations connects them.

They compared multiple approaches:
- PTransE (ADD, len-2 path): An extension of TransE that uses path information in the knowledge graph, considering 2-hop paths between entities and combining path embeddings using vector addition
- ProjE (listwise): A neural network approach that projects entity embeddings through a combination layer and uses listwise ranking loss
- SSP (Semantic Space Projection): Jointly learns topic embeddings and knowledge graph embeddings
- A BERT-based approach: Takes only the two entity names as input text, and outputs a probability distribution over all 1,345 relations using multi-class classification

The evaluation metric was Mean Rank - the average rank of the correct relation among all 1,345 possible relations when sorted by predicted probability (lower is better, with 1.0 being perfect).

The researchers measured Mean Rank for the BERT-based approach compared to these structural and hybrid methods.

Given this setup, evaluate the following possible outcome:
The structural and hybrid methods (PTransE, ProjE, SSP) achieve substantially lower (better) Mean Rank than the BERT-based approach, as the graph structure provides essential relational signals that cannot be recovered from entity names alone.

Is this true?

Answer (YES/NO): NO